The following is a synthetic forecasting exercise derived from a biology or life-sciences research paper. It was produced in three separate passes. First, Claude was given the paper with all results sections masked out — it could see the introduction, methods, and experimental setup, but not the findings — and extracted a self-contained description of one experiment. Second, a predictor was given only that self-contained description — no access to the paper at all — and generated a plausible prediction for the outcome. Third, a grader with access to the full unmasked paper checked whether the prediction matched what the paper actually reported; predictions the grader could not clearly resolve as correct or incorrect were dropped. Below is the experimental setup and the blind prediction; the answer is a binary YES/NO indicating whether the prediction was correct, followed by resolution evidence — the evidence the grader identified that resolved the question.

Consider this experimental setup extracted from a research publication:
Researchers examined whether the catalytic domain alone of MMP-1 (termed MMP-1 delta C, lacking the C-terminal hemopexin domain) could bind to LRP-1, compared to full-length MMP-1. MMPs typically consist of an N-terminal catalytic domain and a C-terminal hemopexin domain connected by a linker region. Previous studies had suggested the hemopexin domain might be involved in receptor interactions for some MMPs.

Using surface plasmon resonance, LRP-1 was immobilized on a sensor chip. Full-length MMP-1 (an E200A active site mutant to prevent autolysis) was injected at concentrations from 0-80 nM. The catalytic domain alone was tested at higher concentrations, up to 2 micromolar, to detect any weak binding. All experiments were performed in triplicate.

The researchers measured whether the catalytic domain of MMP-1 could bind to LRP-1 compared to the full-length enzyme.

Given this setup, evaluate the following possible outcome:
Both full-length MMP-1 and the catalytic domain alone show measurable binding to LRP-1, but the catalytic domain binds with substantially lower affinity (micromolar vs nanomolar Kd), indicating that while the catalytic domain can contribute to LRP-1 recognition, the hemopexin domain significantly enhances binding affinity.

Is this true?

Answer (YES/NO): NO